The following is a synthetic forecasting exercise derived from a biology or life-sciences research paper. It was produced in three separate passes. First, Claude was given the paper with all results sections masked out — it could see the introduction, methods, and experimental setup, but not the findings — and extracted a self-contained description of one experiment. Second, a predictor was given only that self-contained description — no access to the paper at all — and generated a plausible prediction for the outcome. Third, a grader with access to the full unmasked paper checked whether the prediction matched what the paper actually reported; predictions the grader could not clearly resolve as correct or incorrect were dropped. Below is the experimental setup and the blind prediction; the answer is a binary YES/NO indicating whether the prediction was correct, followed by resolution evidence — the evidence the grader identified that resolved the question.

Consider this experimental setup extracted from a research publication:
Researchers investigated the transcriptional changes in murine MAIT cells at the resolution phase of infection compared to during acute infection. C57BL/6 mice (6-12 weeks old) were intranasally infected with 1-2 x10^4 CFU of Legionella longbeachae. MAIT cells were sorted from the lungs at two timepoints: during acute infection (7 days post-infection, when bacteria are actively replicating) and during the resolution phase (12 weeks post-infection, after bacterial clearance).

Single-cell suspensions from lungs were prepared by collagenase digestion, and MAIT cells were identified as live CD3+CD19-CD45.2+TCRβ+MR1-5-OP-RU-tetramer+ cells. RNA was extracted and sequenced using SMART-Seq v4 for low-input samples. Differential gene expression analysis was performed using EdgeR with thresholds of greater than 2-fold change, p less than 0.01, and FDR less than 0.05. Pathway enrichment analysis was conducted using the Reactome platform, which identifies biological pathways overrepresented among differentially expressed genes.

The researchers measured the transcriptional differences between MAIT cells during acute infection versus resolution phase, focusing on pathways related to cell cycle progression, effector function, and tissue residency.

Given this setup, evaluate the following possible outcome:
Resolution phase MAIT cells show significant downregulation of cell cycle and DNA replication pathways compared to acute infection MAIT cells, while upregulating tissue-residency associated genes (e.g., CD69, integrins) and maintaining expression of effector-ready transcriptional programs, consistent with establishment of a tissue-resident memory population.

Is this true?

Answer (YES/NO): NO